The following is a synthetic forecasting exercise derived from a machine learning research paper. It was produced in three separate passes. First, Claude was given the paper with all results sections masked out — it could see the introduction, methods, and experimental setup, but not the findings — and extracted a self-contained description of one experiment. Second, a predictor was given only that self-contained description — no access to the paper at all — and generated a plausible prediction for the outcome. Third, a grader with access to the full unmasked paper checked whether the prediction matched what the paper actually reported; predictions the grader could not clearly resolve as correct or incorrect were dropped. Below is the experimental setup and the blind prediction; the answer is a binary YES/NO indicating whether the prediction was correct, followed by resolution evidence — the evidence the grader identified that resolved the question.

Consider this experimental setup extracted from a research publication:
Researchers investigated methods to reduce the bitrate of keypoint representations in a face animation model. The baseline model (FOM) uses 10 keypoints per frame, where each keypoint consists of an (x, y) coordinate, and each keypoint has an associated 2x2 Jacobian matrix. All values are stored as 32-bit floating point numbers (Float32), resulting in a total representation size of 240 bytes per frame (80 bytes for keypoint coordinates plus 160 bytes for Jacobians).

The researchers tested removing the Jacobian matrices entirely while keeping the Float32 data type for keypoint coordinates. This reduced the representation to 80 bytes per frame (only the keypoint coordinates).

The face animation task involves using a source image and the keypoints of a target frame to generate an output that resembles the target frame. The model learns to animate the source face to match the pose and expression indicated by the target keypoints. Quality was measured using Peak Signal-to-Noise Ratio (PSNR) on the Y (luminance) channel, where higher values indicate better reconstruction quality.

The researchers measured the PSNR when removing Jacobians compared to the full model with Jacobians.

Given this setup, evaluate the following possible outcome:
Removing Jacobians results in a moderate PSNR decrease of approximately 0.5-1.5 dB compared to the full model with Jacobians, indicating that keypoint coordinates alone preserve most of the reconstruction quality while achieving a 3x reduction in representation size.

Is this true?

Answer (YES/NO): YES